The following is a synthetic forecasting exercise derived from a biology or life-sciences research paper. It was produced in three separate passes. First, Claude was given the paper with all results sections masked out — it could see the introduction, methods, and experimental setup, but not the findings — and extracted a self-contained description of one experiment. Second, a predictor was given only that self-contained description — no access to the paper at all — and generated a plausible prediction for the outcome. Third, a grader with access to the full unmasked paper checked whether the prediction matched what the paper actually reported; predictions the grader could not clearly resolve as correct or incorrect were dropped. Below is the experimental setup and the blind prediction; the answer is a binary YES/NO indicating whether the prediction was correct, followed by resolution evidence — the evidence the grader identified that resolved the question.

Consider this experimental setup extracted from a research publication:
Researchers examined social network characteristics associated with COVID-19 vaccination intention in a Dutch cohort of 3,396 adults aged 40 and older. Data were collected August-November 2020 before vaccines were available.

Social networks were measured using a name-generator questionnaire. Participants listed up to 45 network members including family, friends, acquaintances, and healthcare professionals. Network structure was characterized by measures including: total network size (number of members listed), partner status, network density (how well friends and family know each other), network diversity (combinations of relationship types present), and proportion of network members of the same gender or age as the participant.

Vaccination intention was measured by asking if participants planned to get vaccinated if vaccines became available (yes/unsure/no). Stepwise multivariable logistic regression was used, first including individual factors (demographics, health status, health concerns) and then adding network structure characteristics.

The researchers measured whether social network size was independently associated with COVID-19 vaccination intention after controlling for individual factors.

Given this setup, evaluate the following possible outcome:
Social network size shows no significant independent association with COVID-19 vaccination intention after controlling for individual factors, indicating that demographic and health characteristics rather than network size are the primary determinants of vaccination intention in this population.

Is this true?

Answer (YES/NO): NO